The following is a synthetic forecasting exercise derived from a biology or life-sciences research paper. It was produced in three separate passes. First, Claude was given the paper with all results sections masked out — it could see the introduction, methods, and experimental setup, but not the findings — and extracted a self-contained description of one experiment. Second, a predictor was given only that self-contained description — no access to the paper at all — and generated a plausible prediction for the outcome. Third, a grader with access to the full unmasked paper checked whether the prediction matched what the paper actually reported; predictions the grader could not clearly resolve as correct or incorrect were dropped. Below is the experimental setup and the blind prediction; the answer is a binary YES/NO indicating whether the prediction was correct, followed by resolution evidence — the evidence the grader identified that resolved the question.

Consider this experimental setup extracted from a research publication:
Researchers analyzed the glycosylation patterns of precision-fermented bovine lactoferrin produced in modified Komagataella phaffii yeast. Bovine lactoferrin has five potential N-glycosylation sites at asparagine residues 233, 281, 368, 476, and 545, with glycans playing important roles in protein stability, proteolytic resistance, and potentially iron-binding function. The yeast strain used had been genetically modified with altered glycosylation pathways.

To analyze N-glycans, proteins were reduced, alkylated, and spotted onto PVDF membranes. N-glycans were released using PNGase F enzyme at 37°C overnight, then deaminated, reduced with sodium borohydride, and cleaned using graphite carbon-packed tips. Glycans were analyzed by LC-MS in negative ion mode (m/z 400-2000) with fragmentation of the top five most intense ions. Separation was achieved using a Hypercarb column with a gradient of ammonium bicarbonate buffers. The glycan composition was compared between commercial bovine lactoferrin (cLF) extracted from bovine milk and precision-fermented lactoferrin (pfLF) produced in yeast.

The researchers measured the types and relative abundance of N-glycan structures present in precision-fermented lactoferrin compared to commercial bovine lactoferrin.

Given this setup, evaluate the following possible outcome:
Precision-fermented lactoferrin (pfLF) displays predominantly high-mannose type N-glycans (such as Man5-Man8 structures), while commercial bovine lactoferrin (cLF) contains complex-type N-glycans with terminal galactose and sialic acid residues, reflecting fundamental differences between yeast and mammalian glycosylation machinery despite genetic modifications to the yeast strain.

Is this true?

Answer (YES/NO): NO